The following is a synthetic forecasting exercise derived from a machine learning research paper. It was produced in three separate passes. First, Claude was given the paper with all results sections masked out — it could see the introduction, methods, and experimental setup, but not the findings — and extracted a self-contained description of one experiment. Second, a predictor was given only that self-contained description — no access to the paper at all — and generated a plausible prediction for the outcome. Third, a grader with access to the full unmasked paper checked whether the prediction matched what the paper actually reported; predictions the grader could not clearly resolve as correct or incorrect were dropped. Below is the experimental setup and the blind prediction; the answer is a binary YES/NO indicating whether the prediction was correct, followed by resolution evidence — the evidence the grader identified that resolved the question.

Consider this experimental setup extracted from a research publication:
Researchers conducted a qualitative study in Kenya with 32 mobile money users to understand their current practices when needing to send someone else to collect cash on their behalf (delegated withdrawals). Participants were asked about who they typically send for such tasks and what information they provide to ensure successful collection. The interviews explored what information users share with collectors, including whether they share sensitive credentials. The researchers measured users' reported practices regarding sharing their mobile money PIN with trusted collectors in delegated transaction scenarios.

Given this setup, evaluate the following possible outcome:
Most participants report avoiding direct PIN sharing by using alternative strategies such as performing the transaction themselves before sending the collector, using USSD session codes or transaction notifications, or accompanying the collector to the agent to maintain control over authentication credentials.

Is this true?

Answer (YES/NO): NO